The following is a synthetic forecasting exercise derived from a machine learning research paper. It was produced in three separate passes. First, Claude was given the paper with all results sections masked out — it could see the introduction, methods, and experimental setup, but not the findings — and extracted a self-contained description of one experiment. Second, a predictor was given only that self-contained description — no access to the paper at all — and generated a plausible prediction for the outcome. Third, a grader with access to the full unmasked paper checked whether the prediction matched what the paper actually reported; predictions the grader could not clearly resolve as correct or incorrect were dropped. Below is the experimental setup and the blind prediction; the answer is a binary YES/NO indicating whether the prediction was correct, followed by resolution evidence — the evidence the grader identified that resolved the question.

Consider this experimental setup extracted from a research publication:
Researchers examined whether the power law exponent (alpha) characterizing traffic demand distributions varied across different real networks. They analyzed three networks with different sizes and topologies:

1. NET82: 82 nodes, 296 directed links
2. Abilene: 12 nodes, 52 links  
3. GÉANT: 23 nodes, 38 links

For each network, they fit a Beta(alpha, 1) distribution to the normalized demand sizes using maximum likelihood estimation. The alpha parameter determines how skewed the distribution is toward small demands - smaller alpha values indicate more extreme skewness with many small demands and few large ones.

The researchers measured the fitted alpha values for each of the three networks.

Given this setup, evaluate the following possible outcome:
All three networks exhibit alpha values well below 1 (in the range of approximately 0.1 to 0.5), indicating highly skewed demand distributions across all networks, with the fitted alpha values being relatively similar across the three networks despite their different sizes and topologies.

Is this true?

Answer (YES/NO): NO